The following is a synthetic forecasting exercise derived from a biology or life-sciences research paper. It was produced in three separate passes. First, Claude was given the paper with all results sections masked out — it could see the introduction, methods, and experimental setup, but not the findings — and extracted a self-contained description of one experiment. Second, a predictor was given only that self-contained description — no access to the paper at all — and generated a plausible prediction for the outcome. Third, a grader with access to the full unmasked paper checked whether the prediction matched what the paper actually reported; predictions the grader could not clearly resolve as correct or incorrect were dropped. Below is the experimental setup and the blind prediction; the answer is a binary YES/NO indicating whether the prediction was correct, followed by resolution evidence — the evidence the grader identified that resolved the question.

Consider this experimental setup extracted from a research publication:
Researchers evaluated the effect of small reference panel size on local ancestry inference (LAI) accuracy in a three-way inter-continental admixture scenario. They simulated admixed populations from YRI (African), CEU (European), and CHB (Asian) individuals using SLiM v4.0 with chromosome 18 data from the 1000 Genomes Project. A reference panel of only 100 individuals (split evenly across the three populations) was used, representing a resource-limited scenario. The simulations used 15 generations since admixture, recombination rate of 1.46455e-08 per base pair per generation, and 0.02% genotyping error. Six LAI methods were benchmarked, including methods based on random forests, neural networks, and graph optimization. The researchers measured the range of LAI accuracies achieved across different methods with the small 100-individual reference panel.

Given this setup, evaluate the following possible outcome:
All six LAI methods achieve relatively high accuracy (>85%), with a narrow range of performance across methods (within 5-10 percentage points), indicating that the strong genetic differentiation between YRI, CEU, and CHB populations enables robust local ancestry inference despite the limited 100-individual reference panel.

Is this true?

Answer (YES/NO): NO